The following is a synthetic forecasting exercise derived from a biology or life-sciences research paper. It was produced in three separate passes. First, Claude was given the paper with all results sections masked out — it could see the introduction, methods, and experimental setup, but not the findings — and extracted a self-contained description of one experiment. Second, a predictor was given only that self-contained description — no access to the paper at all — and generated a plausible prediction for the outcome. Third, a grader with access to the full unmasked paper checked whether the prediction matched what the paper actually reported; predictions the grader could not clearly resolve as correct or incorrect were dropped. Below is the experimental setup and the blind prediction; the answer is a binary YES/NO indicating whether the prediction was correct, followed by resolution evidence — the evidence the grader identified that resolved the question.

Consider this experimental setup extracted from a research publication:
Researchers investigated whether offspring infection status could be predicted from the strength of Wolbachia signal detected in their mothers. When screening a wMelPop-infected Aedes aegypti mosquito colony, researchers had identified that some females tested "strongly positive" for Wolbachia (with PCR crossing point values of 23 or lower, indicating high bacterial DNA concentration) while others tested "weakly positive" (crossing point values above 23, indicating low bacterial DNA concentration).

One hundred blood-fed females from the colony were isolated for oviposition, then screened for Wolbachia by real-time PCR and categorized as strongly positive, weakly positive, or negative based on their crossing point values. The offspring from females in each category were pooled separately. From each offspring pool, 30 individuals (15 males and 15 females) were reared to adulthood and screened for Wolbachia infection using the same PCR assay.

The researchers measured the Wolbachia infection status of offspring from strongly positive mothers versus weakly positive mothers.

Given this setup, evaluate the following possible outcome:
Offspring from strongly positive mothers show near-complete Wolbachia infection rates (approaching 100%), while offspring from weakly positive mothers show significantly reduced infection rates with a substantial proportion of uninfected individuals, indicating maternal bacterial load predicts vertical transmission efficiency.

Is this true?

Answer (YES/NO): NO